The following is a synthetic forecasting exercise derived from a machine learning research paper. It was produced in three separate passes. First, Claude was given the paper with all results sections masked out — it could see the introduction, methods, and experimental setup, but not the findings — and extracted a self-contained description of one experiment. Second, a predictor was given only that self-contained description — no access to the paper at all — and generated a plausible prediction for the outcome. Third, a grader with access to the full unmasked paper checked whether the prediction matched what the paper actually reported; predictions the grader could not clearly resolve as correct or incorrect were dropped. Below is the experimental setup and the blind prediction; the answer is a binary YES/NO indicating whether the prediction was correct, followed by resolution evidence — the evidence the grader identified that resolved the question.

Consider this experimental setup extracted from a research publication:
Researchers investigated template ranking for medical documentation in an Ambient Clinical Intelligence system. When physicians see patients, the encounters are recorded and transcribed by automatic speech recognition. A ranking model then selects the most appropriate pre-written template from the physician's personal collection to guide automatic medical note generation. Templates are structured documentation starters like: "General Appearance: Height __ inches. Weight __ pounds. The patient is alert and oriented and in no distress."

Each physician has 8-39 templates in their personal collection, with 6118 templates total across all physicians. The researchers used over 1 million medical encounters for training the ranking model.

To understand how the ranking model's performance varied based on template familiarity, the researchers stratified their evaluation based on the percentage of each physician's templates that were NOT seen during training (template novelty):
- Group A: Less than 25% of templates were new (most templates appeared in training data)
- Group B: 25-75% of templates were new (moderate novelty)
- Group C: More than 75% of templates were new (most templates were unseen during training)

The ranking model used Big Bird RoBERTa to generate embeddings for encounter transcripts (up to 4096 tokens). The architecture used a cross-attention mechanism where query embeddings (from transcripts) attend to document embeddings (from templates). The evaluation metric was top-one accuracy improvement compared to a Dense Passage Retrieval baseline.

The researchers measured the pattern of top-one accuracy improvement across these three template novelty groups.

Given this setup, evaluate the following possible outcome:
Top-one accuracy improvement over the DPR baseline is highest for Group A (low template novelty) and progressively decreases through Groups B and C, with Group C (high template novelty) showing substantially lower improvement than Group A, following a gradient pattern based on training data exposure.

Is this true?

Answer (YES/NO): YES